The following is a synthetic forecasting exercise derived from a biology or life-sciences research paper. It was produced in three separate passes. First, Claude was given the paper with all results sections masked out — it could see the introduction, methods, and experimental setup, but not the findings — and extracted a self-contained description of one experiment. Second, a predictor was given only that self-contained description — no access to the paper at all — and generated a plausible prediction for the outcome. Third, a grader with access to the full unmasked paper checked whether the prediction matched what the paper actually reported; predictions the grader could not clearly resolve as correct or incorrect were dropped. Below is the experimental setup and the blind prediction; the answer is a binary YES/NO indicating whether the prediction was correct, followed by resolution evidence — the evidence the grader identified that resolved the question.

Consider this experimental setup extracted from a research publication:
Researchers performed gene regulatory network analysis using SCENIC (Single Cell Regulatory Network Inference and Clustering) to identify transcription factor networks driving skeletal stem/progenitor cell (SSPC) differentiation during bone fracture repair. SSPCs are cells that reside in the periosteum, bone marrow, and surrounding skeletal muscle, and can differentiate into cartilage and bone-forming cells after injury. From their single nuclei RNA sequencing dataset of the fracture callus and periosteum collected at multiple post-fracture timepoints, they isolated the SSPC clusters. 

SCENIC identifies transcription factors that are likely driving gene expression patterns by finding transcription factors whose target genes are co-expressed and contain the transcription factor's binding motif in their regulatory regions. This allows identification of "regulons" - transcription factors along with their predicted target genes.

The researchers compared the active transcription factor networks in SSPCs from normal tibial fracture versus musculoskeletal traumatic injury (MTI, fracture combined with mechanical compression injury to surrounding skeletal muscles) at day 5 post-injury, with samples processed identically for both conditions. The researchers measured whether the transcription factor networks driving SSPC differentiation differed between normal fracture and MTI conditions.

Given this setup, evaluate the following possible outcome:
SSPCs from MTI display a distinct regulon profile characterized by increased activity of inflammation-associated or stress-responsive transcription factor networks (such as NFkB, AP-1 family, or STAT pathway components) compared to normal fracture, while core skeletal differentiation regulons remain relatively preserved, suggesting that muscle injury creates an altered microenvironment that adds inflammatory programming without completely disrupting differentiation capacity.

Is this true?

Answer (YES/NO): NO